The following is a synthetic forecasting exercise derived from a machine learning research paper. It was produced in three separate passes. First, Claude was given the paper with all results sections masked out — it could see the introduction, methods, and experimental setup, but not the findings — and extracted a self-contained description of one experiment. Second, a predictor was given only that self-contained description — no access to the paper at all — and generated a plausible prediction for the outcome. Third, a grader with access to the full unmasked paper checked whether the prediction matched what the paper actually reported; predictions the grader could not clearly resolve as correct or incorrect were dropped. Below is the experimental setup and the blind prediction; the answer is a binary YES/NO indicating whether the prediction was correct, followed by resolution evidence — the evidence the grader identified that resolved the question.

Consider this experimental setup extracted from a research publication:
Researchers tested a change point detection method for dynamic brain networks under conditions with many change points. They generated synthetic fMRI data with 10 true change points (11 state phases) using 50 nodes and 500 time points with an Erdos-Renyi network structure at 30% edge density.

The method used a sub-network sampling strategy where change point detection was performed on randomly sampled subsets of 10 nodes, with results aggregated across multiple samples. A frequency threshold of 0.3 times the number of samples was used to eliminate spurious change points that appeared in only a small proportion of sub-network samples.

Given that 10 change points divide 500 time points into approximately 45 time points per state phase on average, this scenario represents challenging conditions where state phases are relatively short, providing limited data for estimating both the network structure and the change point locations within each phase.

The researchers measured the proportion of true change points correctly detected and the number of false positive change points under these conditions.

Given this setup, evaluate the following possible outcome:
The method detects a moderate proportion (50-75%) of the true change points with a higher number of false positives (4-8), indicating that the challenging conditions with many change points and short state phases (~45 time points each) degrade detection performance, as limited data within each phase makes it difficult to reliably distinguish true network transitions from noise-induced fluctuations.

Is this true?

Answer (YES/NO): NO